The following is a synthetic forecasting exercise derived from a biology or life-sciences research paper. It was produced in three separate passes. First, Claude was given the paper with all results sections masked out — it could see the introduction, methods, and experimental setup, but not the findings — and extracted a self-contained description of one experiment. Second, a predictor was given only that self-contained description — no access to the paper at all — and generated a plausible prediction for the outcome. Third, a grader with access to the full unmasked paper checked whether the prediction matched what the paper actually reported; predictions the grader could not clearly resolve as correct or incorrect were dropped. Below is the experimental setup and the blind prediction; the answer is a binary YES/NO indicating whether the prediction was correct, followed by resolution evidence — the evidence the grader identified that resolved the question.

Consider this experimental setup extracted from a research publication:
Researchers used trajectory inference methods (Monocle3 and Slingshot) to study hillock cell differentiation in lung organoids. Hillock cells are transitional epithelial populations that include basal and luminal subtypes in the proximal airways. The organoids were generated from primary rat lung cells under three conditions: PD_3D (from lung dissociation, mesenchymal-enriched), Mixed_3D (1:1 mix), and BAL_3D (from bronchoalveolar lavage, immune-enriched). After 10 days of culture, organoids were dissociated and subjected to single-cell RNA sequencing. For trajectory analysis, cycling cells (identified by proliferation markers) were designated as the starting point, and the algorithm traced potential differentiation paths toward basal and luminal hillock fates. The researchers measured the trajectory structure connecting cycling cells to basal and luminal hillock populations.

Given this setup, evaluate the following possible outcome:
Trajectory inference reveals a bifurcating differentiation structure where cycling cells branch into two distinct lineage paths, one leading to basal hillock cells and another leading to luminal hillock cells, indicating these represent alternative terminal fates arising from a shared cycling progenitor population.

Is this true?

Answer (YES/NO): NO